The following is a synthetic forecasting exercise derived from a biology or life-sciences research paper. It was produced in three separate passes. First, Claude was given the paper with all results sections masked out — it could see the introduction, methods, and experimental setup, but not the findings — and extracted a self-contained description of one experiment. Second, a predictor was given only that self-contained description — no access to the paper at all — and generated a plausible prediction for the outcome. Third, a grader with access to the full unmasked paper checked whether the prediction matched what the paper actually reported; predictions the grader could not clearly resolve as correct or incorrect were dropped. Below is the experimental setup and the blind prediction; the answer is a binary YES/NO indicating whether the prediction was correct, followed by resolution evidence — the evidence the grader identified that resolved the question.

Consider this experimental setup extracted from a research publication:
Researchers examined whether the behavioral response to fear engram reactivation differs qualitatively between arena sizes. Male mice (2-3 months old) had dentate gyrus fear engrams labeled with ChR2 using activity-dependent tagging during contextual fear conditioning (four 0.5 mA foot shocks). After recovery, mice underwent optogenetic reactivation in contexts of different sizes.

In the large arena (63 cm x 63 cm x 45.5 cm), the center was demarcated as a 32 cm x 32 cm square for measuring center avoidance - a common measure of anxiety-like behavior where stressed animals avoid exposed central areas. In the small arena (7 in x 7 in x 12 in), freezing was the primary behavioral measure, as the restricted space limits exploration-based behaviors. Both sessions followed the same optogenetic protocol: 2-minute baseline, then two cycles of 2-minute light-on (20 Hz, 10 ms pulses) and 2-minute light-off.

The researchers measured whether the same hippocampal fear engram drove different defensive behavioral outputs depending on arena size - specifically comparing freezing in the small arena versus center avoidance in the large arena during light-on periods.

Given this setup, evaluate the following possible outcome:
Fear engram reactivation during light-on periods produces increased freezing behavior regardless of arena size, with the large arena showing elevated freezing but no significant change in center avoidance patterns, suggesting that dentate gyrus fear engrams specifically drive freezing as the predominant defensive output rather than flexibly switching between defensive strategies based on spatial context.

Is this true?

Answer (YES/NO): NO